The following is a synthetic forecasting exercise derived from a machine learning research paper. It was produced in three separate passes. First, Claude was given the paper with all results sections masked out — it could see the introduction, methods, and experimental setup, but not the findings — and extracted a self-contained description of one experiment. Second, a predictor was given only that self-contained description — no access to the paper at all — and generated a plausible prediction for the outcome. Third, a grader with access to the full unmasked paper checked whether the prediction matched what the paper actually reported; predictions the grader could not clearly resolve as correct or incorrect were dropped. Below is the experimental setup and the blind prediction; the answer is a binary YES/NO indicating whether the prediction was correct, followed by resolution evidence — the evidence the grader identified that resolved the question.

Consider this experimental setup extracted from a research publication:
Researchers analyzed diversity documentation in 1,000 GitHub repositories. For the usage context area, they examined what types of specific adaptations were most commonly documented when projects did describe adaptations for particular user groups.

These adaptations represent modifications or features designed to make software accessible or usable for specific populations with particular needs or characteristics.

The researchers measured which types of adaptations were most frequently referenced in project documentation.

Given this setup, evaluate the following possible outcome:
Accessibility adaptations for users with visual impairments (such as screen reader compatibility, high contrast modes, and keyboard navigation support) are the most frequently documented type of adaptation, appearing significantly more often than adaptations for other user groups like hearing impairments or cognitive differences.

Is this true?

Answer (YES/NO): NO